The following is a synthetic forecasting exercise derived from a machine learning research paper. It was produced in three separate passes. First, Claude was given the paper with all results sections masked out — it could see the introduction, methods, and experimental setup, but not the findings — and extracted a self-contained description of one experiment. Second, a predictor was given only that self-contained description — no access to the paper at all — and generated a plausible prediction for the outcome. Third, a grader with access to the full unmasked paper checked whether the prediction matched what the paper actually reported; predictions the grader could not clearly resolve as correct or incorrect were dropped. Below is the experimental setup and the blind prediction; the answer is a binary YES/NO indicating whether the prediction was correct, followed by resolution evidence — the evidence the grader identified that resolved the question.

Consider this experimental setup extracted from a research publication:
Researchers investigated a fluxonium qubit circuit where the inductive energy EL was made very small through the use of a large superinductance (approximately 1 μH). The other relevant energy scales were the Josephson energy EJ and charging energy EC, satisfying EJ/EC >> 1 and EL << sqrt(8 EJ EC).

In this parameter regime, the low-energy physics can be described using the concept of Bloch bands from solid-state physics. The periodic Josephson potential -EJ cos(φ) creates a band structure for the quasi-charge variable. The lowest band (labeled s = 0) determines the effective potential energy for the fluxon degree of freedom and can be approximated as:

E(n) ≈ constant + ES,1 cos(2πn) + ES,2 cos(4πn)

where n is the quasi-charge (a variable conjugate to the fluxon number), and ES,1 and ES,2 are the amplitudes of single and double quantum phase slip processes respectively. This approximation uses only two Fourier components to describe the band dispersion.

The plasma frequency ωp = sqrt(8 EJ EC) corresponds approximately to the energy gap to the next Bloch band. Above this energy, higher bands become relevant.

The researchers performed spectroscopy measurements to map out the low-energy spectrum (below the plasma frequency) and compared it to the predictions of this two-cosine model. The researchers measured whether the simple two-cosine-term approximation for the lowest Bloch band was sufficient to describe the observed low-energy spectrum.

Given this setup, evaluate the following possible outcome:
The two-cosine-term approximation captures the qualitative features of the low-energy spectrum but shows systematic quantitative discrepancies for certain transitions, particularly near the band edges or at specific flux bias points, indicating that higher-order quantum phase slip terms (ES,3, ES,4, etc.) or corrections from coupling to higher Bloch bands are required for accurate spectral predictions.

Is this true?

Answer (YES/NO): NO